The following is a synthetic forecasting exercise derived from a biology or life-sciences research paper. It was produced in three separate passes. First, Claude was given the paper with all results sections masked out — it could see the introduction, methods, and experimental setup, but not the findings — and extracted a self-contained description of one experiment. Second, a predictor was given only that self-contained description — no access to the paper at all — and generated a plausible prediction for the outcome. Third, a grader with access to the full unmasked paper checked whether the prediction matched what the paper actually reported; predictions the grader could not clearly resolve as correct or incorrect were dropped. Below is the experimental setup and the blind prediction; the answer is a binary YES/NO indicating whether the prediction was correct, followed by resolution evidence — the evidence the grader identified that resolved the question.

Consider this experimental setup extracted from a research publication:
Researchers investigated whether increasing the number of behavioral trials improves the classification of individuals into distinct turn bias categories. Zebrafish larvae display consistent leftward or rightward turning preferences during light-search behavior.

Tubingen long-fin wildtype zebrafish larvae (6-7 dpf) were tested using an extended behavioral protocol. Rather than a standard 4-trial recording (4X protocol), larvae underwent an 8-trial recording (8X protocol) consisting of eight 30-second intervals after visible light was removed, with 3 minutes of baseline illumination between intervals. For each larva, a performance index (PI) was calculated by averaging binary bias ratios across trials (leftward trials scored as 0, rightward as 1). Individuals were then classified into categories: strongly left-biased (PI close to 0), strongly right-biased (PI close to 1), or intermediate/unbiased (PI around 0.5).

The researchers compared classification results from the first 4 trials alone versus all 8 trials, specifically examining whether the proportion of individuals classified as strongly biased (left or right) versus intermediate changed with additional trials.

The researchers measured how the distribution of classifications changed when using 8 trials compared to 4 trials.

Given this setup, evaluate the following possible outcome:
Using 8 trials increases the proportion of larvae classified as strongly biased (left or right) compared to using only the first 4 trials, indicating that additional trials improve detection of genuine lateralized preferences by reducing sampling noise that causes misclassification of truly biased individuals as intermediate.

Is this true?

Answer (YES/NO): NO